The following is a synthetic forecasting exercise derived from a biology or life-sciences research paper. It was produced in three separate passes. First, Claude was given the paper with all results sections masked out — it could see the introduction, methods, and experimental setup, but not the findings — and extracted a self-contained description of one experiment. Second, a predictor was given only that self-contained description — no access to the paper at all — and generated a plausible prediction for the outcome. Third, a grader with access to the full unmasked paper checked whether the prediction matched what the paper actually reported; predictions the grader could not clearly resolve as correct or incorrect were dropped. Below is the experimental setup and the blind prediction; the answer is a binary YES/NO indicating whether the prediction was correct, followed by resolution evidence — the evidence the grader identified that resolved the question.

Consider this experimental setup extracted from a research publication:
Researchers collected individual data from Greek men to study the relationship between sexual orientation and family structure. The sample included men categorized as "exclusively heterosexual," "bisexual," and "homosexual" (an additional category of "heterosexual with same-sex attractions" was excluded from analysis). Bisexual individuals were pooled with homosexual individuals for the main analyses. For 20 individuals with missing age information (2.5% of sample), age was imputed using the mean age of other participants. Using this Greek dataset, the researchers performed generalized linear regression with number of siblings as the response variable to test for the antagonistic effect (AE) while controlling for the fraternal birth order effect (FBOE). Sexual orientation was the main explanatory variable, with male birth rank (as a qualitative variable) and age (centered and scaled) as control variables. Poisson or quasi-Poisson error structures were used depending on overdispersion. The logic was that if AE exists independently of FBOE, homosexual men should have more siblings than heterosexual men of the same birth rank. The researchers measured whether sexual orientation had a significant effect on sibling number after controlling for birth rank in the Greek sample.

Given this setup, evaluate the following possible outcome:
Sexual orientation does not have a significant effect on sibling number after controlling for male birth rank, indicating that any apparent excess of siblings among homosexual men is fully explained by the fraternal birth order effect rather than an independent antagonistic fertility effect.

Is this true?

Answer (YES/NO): YES